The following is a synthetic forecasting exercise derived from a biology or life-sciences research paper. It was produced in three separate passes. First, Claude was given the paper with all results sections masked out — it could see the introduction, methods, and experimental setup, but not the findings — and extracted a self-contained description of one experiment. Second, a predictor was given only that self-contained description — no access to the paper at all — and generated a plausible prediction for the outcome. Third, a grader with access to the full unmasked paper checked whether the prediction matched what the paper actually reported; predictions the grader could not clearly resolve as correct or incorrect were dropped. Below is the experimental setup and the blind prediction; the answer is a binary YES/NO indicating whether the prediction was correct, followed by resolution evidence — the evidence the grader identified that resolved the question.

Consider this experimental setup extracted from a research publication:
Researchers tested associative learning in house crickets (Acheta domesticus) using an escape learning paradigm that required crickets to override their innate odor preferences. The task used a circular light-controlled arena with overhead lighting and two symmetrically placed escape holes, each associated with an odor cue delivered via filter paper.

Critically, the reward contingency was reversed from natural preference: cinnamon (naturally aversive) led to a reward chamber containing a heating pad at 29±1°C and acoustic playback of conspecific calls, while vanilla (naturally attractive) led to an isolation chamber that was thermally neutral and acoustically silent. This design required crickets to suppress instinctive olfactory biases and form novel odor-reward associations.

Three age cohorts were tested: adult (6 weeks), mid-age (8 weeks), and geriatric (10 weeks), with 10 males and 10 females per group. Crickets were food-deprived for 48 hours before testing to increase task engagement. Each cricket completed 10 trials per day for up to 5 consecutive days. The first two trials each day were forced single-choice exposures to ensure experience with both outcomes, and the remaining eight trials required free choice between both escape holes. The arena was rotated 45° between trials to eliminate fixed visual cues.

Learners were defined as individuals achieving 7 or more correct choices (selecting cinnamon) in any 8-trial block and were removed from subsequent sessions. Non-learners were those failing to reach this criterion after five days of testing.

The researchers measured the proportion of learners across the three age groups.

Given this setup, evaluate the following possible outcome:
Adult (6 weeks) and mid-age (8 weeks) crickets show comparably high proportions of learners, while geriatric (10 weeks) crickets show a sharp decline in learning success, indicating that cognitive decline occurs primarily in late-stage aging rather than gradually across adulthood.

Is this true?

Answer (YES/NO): YES